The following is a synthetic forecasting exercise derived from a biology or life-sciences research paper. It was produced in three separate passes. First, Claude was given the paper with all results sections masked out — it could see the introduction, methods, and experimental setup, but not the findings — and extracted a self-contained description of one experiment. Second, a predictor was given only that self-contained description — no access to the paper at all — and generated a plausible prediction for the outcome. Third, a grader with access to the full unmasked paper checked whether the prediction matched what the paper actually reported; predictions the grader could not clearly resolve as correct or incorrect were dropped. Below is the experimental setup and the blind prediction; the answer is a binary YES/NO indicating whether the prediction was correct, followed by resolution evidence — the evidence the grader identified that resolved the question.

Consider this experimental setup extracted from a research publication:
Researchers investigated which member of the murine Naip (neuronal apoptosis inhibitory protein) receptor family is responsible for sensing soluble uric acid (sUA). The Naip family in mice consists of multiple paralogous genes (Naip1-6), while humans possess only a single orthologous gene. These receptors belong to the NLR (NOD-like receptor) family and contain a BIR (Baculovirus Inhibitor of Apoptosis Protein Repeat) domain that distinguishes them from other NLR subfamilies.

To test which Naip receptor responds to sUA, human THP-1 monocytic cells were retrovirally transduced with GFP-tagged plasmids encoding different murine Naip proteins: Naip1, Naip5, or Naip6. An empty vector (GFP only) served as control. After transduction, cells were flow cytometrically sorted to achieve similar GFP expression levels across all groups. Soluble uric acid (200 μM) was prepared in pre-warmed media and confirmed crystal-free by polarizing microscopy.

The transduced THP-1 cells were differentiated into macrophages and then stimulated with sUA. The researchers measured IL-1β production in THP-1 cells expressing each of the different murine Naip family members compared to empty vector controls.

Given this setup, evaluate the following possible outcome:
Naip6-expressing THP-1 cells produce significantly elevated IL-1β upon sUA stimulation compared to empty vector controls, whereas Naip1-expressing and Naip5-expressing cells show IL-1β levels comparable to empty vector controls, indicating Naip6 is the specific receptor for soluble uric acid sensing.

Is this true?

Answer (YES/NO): NO